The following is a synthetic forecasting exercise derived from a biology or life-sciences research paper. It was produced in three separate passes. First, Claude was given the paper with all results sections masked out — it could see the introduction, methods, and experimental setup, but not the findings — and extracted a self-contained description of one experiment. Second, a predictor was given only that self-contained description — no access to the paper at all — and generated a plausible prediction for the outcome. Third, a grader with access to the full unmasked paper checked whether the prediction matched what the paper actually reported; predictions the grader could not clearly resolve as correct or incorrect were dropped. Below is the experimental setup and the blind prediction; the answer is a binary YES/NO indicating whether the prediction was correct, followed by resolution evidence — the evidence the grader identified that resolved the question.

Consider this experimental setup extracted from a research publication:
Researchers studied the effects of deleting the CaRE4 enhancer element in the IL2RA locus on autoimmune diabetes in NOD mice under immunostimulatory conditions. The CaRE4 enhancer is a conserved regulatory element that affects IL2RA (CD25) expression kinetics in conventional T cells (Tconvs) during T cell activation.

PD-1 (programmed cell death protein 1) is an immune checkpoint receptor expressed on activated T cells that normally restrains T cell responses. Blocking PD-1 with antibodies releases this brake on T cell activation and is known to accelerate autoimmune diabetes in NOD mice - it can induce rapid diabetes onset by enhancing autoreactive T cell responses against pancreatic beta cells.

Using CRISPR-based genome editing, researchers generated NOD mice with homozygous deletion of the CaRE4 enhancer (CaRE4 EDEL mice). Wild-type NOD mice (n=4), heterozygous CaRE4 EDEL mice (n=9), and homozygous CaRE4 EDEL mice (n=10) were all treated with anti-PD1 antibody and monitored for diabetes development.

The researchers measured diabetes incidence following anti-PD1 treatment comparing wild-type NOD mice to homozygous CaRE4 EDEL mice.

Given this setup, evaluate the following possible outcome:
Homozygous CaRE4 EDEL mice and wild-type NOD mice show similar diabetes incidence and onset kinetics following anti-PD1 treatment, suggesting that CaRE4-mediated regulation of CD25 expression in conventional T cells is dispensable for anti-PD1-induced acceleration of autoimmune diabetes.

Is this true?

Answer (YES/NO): NO